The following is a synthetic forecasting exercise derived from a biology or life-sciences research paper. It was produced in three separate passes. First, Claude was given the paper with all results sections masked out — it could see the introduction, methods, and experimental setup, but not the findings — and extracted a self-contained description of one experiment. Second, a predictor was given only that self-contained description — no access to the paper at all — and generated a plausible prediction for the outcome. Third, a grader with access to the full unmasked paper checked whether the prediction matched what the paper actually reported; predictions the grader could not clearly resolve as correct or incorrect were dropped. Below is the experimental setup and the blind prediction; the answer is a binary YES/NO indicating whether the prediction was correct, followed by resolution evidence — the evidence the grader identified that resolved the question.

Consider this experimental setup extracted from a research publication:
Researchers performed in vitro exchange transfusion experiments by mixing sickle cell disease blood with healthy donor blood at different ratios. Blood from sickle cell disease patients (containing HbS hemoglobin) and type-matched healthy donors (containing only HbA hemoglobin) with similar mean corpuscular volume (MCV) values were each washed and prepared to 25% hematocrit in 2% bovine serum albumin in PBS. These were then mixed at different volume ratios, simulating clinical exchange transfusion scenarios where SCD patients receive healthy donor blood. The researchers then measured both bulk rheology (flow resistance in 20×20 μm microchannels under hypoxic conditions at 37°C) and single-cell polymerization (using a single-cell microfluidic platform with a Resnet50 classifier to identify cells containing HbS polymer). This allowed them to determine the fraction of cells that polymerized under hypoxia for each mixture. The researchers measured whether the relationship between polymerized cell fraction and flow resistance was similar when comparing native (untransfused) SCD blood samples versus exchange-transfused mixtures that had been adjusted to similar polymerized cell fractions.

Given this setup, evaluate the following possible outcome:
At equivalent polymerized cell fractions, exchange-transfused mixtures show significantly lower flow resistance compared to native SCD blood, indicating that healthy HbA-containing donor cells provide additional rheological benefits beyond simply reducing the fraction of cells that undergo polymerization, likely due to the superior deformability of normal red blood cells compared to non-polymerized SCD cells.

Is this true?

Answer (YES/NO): NO